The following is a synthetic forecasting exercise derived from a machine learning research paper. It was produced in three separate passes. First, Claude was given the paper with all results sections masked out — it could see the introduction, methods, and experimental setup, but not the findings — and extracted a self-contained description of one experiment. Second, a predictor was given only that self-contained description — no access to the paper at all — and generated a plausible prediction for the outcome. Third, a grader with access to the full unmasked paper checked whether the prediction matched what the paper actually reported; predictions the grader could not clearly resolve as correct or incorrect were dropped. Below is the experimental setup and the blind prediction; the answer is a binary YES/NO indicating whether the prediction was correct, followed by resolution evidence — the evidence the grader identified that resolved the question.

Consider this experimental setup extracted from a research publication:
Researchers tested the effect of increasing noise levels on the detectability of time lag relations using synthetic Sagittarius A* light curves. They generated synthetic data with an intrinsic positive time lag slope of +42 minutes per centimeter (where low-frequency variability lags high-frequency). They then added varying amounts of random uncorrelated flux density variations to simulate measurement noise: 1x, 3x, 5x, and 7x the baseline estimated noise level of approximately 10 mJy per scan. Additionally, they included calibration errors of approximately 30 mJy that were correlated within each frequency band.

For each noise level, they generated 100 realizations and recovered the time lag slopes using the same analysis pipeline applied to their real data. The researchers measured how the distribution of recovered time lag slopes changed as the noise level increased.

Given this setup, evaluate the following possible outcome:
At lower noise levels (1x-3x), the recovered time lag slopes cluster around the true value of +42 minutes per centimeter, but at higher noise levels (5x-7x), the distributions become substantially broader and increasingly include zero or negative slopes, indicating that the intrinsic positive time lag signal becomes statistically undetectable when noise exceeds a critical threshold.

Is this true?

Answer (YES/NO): NO